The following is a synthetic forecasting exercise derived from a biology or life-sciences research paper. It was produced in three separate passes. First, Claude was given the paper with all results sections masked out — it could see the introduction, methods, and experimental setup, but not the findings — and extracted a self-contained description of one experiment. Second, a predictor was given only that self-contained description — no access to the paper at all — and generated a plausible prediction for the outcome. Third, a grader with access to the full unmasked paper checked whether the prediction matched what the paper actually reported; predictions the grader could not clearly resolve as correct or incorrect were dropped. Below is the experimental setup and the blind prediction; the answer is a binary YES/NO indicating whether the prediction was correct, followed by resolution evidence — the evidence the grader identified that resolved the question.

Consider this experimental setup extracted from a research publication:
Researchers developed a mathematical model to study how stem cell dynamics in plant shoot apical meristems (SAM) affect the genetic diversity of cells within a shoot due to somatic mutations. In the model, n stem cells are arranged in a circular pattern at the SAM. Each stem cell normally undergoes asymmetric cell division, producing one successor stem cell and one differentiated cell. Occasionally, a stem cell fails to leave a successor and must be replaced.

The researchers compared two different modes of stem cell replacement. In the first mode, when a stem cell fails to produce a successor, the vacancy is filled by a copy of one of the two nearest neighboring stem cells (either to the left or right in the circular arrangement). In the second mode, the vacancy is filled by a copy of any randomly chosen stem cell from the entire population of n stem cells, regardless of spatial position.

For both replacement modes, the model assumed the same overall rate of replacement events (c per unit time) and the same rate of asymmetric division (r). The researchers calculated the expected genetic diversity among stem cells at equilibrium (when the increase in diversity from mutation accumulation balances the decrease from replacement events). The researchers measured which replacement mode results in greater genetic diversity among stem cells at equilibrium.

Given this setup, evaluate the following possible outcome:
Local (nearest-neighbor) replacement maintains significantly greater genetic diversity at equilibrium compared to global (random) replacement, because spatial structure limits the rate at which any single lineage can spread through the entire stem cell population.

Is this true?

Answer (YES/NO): YES